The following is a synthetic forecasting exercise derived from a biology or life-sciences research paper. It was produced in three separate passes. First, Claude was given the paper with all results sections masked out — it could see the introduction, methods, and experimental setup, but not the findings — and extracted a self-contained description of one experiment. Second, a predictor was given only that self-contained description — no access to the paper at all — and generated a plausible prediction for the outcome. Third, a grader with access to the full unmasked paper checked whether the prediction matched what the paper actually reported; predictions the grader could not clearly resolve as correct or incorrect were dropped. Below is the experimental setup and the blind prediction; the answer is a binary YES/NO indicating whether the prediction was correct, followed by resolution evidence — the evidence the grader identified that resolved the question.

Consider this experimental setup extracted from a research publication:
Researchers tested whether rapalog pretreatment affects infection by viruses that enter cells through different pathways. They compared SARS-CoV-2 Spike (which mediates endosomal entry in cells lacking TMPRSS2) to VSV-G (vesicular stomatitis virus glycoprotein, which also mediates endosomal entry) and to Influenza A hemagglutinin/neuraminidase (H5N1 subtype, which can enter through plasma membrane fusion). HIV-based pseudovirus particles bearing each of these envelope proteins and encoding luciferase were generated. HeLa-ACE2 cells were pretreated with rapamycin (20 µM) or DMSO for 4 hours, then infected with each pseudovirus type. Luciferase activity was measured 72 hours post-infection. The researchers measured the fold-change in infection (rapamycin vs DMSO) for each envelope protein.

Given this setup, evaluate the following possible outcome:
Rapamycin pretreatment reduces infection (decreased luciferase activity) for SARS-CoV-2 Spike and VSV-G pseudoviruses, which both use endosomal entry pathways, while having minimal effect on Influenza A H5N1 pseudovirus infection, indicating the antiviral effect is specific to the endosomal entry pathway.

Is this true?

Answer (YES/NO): NO